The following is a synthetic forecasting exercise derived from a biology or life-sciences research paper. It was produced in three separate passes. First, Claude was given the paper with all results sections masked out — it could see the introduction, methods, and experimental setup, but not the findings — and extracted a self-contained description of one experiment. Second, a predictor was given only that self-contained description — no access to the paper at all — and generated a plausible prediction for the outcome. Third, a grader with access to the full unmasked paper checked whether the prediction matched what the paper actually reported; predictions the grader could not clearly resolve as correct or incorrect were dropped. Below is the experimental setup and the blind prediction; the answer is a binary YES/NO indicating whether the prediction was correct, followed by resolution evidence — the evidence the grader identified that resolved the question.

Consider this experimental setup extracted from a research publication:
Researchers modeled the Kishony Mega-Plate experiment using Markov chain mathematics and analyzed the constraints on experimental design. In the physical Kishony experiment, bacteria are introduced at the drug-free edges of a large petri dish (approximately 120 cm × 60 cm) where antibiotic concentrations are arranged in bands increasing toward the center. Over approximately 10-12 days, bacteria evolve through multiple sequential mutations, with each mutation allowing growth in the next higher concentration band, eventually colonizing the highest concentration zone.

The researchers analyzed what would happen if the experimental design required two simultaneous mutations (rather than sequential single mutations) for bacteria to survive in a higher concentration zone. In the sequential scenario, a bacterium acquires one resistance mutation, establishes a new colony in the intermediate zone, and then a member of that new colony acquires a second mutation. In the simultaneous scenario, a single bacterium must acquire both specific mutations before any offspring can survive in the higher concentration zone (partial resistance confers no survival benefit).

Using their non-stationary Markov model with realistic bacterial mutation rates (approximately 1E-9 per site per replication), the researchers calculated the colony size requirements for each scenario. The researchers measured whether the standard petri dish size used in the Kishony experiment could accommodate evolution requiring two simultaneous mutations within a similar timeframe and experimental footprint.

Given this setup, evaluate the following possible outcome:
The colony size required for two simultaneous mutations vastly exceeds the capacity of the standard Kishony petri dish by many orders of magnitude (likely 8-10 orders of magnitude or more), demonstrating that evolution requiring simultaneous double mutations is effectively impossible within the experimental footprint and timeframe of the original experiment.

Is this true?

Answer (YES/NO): YES